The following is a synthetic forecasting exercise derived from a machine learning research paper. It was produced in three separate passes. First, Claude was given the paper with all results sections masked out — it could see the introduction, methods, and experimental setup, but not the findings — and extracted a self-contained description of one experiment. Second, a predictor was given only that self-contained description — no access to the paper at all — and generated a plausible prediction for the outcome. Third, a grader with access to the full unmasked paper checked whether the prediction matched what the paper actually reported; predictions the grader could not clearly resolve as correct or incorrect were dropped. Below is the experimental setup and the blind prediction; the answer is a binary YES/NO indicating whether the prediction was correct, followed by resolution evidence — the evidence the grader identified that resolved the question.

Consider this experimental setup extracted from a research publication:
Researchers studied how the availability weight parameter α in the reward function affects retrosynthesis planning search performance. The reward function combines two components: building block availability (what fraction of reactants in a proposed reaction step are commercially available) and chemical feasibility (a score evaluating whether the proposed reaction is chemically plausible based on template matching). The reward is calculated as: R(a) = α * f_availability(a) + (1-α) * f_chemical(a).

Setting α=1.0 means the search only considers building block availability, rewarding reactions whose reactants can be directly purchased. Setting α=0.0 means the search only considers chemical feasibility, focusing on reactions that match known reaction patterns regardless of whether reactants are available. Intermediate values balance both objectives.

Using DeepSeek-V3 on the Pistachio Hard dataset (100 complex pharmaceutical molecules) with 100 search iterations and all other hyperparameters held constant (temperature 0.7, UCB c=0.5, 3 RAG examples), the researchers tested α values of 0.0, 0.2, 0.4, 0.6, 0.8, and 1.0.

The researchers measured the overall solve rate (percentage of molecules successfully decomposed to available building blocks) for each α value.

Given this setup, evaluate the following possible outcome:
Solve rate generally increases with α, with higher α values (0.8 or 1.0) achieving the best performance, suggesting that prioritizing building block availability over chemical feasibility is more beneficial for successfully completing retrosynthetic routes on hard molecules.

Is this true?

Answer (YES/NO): NO